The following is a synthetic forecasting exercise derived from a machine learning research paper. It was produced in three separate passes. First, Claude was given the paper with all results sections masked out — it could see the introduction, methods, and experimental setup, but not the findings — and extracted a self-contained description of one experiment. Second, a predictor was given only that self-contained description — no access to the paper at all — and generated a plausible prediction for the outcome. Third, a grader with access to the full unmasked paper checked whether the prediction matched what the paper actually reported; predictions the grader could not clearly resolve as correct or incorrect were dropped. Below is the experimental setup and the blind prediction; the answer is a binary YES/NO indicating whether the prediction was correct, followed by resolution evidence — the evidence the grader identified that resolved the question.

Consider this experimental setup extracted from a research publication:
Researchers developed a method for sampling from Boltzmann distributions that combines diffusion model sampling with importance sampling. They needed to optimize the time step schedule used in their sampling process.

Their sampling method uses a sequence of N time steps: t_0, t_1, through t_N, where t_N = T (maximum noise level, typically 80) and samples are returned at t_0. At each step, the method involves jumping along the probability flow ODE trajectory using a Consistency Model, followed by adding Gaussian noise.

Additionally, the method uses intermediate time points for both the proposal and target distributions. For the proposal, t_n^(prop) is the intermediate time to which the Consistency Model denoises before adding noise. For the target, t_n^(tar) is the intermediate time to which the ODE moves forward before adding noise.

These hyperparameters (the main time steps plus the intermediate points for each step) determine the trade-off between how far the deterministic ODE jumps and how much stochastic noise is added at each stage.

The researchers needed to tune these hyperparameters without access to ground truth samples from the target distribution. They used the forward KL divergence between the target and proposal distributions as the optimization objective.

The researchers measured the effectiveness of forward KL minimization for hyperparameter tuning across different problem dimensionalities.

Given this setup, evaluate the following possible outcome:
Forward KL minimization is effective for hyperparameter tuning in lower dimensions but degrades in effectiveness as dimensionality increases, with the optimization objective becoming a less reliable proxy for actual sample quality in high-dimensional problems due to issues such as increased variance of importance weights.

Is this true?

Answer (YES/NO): YES